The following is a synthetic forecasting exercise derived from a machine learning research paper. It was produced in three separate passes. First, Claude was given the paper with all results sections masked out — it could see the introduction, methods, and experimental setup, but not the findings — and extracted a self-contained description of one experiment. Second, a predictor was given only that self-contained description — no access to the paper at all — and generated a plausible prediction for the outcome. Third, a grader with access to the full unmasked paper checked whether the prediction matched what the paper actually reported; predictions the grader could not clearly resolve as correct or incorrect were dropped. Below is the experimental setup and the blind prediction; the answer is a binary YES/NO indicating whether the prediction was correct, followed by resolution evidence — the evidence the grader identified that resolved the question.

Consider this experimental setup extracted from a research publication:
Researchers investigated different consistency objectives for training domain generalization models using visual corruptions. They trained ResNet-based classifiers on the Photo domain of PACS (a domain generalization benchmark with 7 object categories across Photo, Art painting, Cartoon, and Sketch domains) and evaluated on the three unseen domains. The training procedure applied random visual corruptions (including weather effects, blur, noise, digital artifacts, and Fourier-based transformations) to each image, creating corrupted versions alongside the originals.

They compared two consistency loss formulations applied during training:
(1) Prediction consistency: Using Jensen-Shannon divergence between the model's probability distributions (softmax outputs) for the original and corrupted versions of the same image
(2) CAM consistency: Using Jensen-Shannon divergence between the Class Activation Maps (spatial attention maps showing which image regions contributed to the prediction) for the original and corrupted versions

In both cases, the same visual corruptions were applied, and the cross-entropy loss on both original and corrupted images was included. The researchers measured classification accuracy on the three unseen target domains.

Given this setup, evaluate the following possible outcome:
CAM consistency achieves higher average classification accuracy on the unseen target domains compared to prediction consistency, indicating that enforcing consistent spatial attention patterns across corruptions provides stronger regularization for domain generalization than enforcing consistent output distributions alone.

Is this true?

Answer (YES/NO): NO